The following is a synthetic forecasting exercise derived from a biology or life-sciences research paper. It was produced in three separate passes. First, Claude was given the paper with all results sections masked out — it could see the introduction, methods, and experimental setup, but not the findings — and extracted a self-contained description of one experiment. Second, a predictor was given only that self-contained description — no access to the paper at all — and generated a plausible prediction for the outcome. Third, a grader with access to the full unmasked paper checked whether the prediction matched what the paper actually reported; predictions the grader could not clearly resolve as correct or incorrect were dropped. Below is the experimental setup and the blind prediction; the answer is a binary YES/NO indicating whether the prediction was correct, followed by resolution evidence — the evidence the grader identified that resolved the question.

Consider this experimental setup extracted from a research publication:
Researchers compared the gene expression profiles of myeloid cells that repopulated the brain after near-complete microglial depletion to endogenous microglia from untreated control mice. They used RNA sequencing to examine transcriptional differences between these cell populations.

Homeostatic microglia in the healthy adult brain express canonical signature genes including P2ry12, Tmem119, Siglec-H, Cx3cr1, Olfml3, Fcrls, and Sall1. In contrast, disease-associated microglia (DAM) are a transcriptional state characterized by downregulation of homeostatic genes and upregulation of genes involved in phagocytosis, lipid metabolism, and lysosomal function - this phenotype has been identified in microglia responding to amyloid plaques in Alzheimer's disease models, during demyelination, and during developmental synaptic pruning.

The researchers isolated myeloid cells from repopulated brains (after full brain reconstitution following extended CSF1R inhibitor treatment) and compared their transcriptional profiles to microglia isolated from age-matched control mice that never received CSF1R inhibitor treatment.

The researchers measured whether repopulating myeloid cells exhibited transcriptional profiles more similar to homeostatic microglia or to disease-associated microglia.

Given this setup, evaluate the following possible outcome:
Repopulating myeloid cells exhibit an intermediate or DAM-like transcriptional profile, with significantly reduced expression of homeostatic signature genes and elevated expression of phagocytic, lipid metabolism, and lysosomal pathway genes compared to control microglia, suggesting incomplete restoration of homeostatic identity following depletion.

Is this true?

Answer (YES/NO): YES